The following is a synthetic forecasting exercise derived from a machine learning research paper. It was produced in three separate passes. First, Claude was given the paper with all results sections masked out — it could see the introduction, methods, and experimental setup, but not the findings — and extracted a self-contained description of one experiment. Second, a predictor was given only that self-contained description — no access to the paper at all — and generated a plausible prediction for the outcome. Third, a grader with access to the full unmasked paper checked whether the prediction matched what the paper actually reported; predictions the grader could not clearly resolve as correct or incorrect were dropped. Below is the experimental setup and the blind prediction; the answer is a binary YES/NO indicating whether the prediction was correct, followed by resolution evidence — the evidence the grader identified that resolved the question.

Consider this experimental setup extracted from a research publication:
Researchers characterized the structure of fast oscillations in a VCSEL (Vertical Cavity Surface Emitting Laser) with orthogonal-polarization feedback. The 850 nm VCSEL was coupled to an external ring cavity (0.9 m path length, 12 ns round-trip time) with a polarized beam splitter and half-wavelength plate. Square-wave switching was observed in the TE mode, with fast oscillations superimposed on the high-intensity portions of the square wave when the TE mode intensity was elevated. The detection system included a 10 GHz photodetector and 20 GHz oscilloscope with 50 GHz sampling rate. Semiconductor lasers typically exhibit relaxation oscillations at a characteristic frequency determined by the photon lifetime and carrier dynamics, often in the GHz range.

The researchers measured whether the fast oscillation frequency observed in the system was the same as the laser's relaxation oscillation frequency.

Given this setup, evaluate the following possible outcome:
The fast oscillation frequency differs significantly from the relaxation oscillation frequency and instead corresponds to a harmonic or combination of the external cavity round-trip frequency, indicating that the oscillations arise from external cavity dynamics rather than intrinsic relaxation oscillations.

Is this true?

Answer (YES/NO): NO